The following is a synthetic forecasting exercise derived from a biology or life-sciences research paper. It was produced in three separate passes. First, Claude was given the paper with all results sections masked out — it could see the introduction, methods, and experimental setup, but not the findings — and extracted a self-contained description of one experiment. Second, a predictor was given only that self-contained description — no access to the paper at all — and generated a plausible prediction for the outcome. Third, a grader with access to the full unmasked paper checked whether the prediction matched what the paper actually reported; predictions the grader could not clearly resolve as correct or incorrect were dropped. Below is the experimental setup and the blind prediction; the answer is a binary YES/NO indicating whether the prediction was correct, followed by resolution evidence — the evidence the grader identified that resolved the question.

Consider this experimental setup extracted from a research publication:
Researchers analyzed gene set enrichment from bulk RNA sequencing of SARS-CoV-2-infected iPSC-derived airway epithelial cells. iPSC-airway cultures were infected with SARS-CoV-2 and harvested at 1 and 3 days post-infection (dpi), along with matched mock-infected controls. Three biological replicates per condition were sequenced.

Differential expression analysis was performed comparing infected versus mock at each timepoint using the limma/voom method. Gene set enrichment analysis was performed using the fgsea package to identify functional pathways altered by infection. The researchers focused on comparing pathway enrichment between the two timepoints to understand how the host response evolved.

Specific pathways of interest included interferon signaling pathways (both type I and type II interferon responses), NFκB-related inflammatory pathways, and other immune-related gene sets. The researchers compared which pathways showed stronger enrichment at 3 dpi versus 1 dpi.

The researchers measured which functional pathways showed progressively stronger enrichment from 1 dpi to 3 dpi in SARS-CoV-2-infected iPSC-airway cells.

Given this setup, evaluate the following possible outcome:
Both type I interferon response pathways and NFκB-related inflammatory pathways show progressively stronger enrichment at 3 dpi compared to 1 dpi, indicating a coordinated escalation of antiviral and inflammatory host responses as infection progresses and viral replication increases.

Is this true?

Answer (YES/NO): NO